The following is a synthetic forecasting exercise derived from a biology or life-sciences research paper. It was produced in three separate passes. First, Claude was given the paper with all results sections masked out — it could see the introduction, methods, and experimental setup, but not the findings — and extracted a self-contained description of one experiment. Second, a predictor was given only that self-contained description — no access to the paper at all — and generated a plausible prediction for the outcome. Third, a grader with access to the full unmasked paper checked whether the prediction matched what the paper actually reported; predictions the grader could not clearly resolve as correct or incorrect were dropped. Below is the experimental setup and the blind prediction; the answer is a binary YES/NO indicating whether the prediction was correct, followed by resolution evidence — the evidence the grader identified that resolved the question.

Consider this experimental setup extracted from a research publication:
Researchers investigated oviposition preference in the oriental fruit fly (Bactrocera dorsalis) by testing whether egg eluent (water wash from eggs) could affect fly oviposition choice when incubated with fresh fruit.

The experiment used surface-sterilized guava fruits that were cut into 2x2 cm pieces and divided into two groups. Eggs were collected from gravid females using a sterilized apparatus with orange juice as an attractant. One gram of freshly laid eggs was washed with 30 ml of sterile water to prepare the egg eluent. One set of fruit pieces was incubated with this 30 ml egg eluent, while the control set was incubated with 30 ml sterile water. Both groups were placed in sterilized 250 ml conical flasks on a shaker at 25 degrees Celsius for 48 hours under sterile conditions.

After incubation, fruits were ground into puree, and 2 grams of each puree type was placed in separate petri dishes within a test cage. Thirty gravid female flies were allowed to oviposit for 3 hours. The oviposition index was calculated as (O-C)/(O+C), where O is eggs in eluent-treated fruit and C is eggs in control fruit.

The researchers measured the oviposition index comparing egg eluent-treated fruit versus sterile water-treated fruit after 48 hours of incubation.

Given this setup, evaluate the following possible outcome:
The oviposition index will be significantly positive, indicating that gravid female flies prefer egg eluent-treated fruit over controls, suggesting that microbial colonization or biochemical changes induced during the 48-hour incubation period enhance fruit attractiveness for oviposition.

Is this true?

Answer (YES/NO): NO